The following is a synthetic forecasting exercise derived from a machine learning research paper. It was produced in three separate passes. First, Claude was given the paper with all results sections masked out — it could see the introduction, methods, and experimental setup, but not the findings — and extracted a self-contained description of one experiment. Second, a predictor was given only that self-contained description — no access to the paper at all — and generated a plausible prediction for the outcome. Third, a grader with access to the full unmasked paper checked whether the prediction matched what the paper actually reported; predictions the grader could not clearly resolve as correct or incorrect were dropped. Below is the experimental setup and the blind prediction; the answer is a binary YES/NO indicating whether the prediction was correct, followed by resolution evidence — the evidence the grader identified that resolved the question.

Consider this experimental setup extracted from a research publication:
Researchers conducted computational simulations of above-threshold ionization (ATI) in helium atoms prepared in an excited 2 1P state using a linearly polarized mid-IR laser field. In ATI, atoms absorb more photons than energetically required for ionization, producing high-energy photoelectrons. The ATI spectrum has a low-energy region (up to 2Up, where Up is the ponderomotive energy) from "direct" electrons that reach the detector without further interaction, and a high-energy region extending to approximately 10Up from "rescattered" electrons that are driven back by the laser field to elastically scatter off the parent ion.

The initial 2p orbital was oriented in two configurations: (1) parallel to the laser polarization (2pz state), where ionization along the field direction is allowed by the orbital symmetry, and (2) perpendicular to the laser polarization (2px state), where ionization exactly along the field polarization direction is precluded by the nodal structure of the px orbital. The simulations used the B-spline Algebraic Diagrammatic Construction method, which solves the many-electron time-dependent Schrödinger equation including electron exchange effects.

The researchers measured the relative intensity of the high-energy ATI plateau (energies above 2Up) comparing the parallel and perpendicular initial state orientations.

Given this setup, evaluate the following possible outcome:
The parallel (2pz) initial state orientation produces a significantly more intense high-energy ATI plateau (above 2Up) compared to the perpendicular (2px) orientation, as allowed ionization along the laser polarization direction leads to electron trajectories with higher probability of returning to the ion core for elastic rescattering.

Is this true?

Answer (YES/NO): YES